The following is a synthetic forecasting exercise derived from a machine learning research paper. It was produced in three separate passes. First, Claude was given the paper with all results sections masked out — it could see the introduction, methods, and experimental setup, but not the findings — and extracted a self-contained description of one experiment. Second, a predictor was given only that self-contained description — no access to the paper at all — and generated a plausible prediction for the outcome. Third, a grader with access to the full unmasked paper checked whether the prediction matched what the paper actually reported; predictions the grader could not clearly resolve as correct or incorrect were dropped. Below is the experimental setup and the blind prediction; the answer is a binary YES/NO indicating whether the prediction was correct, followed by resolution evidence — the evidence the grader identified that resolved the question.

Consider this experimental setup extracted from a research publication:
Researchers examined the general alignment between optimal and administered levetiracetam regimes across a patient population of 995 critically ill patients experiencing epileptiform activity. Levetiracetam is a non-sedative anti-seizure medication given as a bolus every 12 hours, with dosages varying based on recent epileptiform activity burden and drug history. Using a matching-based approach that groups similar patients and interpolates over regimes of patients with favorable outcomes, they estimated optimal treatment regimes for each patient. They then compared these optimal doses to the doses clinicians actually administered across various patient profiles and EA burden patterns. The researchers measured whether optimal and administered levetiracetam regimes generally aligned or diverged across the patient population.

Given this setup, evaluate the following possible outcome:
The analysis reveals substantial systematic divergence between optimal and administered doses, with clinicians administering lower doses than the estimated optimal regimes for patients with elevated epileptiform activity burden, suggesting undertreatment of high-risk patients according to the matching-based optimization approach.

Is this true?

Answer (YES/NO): NO